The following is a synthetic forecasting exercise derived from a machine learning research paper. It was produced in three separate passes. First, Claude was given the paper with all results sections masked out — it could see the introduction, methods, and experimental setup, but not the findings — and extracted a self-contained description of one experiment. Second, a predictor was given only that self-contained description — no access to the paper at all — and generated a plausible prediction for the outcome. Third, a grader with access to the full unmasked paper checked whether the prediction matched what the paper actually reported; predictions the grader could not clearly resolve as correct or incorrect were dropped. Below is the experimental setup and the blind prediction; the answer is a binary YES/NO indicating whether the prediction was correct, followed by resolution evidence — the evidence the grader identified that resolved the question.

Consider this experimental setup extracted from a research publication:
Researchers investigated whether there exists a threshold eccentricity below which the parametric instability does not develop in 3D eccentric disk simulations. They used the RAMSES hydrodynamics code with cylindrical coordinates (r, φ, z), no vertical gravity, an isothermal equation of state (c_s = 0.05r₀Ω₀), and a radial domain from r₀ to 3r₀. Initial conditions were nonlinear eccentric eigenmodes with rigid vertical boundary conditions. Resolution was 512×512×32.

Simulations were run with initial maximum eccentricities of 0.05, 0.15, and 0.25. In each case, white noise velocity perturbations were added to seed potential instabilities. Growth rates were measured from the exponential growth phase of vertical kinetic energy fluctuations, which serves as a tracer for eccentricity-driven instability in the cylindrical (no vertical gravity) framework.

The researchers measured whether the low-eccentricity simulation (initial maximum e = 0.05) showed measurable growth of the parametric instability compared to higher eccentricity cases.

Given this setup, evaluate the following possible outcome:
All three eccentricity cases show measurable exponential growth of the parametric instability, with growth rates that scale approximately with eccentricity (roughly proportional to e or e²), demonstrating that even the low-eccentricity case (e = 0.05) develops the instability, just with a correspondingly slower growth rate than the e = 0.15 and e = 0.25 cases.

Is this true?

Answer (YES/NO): NO